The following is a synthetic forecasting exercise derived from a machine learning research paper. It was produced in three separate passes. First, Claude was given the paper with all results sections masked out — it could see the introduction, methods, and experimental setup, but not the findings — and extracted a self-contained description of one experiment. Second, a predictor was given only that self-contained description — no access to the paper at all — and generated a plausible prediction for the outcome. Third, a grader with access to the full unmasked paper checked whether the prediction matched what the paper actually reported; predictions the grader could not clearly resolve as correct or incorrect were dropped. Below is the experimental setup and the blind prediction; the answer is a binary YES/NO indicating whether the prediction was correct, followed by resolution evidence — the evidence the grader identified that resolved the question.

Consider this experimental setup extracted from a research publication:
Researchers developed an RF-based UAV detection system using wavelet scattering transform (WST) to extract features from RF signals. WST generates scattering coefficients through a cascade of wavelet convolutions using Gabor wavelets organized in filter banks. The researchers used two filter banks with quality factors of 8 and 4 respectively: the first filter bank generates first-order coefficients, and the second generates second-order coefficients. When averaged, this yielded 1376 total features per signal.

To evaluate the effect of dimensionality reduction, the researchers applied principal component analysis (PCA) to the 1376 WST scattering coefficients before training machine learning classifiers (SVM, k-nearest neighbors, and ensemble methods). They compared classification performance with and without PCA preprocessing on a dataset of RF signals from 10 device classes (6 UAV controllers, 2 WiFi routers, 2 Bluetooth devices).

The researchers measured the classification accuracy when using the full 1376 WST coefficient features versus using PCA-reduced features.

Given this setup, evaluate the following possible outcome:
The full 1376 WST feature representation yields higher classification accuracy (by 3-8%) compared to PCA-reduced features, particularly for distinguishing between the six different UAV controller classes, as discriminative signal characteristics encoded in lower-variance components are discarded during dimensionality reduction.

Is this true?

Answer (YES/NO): NO